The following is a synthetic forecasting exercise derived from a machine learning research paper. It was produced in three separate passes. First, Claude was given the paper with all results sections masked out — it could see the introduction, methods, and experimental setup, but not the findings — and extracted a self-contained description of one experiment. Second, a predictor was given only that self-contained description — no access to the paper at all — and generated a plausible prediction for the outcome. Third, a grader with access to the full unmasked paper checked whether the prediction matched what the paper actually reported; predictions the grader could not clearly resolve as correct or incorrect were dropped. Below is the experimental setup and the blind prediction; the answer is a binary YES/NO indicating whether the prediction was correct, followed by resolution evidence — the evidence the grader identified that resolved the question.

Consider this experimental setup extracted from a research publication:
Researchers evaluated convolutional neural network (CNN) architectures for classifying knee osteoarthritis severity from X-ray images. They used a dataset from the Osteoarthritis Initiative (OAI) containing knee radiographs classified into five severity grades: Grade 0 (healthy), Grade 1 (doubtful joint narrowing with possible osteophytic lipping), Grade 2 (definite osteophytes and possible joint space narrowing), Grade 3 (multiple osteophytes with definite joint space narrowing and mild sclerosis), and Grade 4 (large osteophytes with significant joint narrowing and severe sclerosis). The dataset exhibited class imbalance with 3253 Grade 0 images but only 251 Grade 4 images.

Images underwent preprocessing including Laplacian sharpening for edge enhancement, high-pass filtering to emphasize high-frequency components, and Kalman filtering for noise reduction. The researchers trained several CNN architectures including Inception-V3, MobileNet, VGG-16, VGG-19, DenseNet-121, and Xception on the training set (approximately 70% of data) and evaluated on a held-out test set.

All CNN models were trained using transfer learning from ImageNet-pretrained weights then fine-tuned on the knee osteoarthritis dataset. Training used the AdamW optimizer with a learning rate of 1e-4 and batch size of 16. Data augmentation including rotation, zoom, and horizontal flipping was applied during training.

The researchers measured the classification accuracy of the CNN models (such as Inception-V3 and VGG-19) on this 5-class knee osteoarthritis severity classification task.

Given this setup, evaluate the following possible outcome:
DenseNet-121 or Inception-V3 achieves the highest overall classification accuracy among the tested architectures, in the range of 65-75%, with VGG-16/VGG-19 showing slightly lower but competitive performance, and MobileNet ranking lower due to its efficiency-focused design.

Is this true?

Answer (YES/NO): NO